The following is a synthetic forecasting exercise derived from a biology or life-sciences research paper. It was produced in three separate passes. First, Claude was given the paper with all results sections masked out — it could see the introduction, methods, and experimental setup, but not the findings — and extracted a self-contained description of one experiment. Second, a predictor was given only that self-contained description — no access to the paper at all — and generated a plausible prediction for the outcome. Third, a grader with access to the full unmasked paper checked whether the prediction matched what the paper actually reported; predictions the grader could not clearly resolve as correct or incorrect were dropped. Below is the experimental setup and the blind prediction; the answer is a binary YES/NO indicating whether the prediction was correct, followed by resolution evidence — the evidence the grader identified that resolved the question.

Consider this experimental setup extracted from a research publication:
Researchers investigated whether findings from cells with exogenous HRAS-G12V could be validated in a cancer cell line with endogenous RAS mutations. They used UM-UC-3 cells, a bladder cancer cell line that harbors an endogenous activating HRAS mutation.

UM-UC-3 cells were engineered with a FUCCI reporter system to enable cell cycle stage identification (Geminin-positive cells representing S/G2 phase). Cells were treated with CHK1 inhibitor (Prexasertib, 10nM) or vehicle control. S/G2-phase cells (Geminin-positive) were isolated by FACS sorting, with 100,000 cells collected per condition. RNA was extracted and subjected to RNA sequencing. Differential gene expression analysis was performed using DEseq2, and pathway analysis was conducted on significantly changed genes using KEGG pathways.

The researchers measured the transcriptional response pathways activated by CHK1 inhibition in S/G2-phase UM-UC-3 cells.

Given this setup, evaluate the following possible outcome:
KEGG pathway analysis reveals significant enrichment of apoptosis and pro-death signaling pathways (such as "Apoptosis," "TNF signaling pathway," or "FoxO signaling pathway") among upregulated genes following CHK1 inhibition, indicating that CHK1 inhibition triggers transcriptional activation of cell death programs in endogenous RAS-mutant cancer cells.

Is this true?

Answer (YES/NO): NO